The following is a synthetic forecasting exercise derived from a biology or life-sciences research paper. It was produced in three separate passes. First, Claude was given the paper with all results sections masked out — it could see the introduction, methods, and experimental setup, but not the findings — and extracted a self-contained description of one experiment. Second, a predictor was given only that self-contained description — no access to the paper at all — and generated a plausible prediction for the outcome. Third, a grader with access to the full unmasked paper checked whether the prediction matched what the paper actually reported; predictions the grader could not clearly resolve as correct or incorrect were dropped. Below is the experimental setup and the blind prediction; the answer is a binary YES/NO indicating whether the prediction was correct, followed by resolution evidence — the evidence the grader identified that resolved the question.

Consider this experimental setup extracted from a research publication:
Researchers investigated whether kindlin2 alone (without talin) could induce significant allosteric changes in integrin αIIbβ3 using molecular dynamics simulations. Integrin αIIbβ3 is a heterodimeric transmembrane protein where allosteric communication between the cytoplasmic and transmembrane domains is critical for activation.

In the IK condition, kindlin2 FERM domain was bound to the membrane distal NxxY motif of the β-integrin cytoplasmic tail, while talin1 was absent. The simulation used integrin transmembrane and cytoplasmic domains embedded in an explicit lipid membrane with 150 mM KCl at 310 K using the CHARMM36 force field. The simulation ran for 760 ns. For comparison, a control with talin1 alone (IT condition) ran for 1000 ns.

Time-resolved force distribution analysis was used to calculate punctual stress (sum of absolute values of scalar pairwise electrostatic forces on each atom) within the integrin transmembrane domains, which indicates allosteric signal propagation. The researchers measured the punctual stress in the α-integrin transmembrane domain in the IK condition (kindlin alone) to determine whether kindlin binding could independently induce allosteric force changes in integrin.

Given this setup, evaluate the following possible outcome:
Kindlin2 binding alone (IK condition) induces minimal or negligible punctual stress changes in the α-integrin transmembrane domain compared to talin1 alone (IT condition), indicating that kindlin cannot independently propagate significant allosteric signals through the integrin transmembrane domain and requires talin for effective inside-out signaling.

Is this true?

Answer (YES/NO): NO